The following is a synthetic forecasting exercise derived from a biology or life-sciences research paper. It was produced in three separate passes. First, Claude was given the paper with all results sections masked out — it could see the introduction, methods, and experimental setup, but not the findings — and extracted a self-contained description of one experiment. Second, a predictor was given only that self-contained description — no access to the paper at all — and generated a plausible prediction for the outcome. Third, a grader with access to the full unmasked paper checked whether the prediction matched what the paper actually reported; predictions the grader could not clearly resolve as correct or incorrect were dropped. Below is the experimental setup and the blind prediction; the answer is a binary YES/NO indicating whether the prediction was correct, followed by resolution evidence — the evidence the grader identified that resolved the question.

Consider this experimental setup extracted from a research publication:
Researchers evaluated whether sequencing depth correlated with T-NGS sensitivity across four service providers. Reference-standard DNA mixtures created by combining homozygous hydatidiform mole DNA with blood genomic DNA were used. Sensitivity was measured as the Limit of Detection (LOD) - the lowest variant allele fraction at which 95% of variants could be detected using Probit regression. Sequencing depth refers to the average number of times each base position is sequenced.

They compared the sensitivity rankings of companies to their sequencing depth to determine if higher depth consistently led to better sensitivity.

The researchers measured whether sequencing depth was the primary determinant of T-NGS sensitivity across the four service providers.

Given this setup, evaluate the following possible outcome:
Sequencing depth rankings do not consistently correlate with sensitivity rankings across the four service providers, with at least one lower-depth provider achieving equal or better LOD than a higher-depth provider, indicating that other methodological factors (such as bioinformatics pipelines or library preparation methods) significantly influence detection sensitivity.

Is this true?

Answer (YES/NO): YES